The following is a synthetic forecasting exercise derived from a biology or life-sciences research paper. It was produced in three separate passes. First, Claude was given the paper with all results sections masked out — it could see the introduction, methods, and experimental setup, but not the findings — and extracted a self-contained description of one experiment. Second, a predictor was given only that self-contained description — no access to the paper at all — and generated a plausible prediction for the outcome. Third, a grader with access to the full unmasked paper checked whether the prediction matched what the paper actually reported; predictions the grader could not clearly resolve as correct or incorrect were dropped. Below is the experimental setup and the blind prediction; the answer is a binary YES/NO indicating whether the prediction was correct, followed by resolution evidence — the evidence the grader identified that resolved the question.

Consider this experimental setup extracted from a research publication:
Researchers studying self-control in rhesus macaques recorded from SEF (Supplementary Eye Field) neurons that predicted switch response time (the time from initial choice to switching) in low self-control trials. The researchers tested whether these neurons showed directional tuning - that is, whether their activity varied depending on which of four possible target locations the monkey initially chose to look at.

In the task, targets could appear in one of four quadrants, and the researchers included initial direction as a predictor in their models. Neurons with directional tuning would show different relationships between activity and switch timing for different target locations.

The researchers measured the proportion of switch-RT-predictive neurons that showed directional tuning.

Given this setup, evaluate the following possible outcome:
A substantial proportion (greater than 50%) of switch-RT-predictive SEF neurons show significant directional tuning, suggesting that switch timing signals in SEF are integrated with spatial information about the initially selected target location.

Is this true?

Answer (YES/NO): YES